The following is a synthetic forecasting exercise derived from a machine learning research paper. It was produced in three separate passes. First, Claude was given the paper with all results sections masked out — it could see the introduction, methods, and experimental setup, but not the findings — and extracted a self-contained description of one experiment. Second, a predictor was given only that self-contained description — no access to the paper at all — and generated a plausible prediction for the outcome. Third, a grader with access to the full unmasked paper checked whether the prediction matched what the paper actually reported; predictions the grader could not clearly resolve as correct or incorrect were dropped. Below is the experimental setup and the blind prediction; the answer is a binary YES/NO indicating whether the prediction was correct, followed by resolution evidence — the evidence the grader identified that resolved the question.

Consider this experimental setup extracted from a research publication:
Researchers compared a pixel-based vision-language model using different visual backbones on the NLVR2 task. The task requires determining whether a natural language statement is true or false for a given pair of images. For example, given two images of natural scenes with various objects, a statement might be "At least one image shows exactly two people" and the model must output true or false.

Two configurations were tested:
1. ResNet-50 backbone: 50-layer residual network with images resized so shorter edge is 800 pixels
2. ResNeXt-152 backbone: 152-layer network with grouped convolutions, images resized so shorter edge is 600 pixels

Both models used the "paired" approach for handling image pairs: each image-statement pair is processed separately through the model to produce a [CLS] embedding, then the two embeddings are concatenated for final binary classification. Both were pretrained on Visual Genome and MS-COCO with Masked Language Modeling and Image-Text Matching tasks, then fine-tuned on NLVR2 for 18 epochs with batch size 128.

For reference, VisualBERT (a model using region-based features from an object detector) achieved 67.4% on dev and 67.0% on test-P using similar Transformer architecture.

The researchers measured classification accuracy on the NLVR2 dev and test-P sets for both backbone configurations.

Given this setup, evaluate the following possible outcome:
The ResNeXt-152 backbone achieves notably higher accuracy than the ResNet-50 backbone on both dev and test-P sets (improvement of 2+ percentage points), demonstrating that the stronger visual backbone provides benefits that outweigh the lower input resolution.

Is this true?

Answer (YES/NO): YES